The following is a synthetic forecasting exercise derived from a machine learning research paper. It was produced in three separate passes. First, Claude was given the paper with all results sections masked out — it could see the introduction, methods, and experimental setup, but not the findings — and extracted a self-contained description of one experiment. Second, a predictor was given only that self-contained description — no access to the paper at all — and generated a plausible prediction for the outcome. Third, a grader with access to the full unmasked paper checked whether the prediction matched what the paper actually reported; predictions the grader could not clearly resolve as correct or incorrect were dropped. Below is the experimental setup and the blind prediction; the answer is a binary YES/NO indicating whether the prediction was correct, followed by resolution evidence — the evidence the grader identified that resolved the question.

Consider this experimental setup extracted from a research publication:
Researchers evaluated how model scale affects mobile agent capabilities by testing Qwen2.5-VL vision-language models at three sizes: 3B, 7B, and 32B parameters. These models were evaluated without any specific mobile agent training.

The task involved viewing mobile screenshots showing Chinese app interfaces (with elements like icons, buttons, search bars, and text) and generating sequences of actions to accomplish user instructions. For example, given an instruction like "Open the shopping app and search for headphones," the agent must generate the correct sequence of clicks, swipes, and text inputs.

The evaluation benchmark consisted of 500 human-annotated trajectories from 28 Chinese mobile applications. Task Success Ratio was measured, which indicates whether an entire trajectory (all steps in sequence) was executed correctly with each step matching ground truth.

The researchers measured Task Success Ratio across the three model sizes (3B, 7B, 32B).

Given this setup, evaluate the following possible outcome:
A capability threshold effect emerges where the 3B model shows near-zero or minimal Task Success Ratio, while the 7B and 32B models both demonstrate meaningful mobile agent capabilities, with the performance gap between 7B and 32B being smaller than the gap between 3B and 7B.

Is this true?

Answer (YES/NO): NO